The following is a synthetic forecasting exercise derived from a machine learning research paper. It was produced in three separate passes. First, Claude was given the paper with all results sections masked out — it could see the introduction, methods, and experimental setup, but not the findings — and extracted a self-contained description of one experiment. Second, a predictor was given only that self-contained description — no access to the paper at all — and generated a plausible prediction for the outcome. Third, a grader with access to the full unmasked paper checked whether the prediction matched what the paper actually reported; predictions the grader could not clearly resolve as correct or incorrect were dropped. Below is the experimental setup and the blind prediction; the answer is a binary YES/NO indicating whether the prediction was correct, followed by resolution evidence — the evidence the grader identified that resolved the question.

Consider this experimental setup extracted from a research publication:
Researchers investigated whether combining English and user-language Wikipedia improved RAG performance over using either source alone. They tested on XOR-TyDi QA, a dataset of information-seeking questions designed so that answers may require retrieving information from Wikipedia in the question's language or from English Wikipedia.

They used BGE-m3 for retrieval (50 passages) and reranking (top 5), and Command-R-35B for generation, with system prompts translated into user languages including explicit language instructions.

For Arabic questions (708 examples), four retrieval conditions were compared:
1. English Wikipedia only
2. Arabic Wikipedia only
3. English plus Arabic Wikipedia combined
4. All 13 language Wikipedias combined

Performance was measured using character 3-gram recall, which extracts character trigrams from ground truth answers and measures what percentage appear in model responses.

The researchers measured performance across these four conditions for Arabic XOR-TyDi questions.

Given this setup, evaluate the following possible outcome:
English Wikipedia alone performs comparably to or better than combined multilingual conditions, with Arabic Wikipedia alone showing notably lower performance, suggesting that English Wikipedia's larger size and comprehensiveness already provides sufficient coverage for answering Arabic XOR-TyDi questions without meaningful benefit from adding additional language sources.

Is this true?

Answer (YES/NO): NO